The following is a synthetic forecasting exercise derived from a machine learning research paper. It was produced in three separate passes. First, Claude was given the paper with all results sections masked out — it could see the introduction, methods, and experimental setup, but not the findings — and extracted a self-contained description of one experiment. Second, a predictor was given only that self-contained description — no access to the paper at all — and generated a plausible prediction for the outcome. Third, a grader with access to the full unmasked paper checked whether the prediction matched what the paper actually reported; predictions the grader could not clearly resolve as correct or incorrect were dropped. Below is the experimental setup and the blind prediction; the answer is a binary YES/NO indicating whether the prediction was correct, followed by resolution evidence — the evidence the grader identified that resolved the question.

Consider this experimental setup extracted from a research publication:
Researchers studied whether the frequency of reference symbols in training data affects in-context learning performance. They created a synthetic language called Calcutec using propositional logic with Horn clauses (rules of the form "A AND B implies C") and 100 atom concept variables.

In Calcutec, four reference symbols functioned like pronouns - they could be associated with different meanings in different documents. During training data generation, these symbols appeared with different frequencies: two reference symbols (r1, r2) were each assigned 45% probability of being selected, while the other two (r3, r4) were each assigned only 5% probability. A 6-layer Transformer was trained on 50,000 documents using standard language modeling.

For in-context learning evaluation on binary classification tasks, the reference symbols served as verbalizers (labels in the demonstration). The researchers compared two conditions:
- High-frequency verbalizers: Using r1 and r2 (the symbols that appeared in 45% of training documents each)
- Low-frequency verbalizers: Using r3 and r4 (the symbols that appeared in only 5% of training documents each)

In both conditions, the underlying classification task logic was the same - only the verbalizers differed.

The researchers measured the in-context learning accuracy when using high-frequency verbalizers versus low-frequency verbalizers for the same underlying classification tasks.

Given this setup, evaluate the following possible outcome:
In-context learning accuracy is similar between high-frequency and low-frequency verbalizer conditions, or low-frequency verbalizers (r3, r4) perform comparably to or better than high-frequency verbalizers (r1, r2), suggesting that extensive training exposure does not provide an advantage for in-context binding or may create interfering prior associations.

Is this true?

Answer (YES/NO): YES